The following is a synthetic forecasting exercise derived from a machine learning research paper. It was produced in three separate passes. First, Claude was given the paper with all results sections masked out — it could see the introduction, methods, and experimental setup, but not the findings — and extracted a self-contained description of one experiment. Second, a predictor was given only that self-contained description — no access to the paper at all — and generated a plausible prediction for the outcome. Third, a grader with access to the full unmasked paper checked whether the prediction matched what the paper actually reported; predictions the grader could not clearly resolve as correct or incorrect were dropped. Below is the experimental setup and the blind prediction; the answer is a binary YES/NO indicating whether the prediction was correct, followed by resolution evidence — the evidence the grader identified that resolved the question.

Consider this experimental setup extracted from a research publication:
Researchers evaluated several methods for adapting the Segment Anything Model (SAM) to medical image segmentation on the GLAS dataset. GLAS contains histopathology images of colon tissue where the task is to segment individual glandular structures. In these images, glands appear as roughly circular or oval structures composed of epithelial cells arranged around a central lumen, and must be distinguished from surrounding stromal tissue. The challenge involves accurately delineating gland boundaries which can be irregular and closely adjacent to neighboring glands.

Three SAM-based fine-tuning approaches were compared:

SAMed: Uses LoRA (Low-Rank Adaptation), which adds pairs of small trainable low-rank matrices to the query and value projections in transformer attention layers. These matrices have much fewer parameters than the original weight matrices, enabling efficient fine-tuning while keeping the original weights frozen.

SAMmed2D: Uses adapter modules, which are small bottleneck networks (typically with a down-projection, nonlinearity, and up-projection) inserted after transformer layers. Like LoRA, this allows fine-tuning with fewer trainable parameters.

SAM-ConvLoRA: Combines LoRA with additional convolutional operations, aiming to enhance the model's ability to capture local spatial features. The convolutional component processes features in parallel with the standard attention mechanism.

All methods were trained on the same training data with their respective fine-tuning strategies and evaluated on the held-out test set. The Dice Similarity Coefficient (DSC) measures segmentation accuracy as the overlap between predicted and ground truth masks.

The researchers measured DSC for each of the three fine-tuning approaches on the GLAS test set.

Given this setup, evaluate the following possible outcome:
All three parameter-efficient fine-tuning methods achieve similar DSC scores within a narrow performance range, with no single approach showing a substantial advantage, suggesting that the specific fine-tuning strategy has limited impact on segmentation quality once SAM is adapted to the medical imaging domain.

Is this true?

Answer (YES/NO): NO